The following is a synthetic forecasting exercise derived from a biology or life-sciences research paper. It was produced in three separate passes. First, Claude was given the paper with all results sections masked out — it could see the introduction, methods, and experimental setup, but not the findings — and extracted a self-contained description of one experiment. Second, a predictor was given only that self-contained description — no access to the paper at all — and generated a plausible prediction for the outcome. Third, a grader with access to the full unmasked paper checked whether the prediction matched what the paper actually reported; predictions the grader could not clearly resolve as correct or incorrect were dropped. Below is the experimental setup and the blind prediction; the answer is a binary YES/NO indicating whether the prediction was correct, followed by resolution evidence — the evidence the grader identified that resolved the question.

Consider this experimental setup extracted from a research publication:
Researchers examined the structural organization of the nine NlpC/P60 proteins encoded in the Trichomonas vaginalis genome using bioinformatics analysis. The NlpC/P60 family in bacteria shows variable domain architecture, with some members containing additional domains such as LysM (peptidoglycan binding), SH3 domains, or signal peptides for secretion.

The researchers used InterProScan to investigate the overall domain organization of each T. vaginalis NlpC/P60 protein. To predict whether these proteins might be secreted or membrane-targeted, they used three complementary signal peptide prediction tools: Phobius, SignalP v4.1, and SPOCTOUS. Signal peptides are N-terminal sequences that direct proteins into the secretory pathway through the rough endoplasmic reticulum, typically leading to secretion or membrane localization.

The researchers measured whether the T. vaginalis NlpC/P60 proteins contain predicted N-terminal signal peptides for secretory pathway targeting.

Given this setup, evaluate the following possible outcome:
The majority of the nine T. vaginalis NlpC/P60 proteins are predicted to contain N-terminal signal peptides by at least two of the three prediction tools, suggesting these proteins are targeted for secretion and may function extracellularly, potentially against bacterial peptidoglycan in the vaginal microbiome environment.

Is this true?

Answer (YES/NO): YES